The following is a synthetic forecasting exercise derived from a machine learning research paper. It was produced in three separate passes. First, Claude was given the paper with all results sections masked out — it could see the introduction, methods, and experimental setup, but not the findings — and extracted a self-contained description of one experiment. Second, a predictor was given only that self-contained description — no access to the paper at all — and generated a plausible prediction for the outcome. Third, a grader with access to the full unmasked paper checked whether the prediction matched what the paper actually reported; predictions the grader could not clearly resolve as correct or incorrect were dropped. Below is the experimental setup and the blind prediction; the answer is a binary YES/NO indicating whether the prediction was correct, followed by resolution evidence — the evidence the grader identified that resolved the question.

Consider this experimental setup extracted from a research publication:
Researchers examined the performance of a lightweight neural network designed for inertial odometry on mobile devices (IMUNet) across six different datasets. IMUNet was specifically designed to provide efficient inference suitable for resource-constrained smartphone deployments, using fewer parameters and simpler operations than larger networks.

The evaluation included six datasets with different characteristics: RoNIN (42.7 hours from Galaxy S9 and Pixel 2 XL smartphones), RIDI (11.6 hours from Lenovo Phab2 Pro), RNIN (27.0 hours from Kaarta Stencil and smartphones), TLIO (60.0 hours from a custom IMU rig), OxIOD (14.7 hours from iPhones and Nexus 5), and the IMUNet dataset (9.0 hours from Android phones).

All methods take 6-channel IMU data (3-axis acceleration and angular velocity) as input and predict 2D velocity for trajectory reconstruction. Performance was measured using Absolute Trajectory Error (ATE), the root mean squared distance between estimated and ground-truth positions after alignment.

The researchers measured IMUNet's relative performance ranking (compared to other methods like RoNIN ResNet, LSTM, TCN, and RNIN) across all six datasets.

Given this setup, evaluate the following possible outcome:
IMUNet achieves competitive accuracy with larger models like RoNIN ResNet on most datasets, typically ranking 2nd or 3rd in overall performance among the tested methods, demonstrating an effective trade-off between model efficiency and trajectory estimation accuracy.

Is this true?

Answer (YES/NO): NO